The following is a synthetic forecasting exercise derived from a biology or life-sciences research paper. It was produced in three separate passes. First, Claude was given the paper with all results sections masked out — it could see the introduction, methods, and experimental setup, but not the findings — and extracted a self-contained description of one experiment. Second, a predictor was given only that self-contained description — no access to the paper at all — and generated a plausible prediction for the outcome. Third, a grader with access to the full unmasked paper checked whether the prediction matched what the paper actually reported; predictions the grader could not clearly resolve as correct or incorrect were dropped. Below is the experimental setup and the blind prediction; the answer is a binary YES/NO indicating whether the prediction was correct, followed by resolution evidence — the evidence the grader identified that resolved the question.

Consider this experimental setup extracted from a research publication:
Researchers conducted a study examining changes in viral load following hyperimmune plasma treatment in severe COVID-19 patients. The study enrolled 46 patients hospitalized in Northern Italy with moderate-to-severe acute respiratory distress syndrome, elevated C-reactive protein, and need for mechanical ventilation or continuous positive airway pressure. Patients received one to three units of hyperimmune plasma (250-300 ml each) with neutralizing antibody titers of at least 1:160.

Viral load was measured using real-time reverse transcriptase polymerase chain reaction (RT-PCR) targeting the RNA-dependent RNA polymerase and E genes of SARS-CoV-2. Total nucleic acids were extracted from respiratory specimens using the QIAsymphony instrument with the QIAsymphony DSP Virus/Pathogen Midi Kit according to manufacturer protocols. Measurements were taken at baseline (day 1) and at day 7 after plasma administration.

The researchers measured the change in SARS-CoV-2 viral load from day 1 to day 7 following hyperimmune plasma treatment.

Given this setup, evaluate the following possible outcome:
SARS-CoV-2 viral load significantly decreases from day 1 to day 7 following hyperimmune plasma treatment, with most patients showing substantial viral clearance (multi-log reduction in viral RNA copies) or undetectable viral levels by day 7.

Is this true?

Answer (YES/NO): YES